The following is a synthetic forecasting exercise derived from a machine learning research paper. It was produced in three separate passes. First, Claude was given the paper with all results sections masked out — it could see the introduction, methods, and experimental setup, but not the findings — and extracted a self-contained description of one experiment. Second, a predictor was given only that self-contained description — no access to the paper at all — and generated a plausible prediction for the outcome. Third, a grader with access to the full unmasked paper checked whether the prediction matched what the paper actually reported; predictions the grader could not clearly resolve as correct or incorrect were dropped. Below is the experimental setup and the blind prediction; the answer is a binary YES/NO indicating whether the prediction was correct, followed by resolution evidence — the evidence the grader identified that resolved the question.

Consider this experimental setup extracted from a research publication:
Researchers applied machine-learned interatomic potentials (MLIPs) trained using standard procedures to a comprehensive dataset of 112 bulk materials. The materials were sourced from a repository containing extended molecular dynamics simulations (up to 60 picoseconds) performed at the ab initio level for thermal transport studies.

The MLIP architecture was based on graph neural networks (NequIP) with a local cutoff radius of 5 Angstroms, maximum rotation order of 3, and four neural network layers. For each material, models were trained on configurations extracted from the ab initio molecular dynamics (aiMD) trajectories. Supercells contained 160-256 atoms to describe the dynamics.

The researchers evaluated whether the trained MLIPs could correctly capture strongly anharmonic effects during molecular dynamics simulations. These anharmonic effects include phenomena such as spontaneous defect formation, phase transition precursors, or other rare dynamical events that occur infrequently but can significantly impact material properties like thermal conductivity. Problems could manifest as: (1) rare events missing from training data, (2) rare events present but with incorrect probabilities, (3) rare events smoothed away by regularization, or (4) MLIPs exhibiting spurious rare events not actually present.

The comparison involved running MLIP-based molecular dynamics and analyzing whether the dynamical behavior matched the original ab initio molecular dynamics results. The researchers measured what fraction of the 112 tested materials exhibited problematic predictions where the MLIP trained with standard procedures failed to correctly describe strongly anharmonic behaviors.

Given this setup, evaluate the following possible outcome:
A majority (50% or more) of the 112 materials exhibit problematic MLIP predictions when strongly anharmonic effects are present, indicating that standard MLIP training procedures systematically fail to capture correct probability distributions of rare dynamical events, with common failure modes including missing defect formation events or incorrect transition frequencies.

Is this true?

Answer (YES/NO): NO